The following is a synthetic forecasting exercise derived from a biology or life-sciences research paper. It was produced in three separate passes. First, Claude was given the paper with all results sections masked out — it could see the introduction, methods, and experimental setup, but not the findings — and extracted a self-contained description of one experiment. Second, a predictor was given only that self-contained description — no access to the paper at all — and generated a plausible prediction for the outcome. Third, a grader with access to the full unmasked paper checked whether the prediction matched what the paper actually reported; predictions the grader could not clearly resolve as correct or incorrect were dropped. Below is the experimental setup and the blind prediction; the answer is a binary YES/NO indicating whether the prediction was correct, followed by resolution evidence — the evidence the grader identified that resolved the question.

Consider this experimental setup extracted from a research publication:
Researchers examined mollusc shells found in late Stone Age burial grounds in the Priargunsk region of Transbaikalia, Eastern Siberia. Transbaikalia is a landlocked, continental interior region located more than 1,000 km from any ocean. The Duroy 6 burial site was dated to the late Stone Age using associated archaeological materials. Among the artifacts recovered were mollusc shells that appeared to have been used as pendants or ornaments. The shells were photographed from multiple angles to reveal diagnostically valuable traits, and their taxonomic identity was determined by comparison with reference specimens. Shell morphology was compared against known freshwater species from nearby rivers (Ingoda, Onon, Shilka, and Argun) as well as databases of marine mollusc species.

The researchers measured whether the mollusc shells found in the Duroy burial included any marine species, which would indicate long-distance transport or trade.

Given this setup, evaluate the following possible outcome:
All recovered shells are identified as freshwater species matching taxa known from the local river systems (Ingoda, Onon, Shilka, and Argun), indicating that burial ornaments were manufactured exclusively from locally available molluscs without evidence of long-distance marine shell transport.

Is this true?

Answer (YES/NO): NO